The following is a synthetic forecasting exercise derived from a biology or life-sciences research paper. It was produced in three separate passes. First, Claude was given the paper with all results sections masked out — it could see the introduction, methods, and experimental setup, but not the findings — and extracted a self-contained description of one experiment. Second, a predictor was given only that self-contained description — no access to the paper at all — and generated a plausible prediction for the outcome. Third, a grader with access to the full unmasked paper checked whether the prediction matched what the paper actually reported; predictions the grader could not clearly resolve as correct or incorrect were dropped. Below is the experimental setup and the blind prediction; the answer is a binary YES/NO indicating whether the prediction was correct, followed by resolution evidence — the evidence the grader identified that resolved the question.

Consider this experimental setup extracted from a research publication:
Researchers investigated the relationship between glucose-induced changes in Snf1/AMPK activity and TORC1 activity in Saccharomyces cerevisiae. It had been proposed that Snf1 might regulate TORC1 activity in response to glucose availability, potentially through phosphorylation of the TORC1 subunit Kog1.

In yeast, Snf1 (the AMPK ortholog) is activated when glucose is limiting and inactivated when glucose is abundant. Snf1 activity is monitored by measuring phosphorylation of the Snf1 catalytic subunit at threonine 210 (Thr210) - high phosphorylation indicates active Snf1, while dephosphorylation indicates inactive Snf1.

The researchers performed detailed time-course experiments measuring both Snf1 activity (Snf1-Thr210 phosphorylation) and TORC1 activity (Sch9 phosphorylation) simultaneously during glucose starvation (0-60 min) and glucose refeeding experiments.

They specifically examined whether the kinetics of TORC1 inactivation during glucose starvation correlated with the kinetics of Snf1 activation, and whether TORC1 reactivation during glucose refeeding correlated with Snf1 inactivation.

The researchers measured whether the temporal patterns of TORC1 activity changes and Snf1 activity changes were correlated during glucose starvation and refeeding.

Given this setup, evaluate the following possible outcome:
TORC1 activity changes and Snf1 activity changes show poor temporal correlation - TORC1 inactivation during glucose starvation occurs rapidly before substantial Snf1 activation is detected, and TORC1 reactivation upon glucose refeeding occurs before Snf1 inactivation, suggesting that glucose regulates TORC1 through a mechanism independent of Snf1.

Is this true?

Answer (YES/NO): NO